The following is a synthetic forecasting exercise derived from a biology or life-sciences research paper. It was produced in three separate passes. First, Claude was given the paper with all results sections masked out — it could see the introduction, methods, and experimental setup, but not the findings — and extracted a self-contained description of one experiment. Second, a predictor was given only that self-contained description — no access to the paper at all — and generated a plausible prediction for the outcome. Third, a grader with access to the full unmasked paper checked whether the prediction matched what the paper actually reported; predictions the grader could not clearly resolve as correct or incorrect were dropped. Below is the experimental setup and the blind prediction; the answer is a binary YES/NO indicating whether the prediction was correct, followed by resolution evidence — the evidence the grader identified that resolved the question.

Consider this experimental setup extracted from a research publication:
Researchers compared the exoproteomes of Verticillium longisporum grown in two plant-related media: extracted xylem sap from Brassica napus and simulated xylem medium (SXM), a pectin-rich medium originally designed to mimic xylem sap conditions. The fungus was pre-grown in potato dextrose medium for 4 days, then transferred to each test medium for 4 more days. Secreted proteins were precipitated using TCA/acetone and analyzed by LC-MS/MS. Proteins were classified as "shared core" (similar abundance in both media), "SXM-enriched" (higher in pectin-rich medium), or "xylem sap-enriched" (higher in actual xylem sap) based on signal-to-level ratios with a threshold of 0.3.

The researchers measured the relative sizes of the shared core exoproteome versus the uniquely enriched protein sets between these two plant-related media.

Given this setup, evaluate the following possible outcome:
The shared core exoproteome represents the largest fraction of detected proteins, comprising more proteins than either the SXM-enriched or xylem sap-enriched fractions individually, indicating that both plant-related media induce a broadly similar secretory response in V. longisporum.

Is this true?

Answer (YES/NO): YES